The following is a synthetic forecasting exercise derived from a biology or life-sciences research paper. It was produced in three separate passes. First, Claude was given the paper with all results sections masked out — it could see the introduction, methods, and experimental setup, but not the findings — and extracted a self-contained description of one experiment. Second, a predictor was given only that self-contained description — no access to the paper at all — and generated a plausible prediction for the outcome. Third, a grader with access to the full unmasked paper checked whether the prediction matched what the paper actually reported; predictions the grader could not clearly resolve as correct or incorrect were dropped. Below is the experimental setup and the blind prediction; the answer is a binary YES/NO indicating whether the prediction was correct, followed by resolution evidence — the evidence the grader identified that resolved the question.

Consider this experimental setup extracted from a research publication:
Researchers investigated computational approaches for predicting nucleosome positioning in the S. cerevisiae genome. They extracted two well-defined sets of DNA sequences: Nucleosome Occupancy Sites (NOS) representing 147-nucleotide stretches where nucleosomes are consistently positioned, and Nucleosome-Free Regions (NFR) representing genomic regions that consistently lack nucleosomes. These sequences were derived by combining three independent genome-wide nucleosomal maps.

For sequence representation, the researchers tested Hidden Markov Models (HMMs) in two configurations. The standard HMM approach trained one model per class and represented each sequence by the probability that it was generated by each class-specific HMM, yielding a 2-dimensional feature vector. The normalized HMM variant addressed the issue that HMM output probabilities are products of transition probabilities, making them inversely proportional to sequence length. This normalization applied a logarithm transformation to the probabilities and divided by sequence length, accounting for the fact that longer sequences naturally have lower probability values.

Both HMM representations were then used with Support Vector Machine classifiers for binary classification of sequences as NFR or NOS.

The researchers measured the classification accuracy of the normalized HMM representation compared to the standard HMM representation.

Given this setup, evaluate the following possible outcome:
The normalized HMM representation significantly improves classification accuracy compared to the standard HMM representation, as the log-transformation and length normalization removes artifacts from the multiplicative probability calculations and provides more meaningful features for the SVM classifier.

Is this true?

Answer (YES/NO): YES